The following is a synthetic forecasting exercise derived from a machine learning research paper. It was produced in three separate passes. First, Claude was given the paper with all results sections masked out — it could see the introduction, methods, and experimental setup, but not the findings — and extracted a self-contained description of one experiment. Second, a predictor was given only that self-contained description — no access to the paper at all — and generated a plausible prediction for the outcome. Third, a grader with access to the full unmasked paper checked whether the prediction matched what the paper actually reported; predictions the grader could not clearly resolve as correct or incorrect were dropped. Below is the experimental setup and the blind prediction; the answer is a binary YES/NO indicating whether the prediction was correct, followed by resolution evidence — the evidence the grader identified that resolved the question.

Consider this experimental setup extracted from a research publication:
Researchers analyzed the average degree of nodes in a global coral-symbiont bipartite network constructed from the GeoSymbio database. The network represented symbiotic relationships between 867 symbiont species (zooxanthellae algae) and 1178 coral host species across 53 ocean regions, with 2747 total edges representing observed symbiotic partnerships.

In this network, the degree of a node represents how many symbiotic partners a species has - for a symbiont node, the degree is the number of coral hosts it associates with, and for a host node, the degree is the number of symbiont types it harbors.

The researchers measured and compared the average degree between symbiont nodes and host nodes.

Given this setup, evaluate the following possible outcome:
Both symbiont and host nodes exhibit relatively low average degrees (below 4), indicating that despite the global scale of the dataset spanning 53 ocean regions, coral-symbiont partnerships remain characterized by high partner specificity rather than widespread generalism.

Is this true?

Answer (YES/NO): YES